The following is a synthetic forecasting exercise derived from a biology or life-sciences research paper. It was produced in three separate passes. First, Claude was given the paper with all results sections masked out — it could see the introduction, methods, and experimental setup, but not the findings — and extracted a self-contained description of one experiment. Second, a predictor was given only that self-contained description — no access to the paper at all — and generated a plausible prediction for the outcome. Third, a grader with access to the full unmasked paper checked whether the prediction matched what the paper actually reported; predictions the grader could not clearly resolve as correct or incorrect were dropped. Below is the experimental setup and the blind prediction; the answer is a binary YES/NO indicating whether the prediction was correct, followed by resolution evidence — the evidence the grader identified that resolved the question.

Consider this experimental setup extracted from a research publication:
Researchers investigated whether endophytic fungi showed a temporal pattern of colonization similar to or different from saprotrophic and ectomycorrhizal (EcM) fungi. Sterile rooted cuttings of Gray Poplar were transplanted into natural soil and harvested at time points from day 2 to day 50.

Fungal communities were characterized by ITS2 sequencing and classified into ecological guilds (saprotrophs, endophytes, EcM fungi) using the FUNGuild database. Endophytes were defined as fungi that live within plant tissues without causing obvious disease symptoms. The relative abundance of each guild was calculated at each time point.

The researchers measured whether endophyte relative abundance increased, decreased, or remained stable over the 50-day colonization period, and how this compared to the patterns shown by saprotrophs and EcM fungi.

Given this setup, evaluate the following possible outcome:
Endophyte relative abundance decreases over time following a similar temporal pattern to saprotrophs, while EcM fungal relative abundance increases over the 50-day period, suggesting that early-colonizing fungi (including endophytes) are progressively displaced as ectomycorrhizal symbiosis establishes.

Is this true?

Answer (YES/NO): NO